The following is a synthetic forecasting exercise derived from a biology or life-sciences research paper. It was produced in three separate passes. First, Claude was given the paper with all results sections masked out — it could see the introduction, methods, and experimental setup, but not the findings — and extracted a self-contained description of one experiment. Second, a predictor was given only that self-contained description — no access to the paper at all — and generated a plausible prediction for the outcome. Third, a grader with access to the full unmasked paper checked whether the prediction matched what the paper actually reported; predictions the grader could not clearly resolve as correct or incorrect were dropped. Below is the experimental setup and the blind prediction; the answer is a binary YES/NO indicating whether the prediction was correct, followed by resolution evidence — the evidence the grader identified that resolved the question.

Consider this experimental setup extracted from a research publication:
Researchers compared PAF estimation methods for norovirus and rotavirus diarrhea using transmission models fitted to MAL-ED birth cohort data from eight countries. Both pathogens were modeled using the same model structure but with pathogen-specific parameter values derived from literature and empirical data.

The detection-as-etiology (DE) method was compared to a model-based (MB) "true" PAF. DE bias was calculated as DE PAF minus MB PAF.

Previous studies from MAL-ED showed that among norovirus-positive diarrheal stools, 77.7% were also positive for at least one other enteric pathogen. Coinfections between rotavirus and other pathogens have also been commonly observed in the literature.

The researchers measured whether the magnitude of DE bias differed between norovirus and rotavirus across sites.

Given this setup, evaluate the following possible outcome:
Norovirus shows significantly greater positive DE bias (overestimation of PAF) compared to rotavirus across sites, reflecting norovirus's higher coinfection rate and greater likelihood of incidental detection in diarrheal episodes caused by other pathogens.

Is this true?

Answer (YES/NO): YES